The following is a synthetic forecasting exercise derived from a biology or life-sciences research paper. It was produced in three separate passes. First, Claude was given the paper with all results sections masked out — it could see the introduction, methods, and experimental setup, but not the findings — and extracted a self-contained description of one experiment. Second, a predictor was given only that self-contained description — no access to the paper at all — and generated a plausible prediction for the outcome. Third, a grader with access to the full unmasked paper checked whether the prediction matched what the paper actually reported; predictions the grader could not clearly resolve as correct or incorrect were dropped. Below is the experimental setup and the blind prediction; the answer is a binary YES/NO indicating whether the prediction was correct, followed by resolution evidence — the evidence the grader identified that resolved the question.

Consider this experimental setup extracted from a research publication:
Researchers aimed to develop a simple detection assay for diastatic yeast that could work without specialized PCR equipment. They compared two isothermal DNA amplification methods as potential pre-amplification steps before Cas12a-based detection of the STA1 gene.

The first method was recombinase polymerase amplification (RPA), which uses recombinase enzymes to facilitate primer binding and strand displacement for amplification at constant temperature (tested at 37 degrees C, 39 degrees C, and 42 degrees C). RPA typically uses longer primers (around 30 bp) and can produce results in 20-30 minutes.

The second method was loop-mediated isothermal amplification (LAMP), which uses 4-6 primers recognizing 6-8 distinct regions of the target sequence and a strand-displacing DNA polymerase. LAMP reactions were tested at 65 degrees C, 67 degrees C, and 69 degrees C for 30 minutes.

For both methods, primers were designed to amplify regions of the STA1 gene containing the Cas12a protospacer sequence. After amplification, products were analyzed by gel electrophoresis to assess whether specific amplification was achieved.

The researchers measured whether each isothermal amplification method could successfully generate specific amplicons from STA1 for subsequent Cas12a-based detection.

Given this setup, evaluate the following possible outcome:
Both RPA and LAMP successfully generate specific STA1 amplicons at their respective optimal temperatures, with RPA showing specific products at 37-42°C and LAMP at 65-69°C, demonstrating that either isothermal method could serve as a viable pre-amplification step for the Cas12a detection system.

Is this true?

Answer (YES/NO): NO